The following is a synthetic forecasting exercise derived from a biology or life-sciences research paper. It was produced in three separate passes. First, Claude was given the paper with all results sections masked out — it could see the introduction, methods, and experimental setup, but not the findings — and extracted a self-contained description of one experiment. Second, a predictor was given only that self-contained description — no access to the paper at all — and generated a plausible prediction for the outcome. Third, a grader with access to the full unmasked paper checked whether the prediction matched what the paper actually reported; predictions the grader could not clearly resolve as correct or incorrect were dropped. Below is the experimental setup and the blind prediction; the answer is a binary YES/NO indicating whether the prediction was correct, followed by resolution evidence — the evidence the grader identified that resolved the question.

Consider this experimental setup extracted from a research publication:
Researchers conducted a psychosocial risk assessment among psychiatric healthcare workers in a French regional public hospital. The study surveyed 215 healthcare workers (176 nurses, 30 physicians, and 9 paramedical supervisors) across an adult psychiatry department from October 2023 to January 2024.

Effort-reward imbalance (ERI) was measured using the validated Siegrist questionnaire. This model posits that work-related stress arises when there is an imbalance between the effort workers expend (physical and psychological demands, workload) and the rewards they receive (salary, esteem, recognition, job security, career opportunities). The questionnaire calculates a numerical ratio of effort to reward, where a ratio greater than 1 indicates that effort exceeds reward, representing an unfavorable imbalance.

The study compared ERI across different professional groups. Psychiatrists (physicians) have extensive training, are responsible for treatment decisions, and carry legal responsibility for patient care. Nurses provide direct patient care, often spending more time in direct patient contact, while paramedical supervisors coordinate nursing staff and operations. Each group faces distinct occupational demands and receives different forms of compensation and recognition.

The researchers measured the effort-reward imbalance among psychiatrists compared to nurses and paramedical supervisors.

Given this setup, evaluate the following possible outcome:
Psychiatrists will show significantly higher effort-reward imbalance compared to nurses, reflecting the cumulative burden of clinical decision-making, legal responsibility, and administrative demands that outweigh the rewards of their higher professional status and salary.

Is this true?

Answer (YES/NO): YES